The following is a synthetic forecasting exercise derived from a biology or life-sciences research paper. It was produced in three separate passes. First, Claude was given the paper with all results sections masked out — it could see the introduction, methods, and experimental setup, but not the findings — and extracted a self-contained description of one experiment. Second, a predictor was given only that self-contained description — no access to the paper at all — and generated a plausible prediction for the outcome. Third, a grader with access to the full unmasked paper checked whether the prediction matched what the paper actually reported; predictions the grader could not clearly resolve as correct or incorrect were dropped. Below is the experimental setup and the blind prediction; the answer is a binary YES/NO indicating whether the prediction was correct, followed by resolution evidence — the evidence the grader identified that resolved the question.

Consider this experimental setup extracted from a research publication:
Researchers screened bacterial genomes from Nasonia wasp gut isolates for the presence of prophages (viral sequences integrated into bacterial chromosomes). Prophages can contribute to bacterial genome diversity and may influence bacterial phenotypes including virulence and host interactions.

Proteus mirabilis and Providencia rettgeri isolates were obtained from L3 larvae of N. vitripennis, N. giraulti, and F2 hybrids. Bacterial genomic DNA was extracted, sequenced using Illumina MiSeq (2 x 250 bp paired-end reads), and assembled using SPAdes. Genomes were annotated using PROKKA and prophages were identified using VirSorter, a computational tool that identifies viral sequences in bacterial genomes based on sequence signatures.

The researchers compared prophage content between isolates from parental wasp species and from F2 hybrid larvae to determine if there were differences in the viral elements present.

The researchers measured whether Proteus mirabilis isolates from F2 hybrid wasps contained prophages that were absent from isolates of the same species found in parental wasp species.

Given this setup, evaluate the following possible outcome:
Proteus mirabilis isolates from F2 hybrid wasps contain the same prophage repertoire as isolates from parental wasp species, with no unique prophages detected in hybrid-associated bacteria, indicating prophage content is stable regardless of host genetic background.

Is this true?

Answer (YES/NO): YES